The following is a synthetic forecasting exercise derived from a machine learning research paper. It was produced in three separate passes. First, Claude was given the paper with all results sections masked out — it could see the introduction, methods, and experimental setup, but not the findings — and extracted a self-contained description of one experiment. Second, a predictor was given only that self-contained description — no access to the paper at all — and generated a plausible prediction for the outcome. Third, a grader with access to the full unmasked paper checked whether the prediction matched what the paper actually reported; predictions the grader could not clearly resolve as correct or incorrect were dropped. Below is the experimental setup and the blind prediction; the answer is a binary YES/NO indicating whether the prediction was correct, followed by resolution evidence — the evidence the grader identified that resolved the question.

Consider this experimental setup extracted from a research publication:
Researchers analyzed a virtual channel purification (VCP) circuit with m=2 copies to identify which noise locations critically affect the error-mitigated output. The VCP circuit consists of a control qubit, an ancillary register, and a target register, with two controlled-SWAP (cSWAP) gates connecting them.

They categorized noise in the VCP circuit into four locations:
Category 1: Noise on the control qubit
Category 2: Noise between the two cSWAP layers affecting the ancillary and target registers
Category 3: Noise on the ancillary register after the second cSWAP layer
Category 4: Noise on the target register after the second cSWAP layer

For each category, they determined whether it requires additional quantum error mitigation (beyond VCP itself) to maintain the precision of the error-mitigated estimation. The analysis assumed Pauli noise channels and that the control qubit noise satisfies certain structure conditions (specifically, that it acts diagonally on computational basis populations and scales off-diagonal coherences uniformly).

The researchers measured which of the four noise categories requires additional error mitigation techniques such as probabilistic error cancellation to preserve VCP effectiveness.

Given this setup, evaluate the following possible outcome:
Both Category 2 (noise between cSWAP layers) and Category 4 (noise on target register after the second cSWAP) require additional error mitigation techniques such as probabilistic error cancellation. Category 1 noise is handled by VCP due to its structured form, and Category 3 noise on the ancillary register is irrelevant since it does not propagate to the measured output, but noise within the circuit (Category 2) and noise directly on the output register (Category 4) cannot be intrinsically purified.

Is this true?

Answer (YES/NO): NO